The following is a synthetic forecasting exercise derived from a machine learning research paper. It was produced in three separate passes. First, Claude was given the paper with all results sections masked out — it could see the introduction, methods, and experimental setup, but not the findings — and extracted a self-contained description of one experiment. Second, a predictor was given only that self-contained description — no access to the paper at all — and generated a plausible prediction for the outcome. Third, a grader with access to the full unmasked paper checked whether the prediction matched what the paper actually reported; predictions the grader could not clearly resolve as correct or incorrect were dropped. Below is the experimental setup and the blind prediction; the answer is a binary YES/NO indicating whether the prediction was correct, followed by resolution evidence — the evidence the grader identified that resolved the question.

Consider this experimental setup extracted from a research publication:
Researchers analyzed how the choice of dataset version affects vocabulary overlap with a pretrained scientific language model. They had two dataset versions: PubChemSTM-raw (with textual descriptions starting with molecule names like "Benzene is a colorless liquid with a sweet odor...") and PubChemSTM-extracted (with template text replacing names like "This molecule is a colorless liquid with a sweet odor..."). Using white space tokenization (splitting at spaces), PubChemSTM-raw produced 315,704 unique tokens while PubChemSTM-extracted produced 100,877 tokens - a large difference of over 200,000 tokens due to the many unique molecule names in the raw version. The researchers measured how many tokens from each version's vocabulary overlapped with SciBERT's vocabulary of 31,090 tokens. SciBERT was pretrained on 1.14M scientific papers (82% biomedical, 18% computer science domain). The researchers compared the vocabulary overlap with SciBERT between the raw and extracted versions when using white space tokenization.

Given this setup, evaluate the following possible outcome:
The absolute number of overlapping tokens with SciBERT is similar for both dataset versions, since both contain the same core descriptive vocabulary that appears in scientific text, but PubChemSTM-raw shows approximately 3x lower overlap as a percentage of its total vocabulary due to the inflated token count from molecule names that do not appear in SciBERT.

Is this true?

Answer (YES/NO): YES